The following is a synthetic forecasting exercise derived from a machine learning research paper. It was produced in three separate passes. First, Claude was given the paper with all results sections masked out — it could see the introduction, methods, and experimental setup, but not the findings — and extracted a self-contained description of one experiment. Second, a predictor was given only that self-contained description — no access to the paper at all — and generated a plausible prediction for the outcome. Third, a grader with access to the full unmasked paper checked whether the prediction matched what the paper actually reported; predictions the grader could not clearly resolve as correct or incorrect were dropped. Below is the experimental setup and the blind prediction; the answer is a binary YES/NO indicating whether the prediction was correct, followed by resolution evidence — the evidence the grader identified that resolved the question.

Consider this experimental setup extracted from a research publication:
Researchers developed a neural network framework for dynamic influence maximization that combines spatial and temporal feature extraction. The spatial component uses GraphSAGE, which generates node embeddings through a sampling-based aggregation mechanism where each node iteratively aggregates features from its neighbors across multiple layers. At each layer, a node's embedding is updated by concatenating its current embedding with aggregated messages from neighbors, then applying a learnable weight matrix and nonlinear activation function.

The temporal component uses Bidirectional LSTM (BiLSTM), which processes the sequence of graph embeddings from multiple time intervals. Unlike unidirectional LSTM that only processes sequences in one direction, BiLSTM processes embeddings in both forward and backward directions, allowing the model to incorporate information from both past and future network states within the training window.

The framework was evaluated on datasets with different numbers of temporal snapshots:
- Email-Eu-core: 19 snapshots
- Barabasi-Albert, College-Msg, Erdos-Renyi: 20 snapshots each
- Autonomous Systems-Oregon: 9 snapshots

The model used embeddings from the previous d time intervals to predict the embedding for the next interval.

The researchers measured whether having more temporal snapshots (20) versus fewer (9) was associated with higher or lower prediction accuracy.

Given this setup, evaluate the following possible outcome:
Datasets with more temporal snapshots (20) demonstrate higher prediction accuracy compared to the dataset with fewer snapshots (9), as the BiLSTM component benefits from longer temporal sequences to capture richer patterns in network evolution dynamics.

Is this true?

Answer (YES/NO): NO